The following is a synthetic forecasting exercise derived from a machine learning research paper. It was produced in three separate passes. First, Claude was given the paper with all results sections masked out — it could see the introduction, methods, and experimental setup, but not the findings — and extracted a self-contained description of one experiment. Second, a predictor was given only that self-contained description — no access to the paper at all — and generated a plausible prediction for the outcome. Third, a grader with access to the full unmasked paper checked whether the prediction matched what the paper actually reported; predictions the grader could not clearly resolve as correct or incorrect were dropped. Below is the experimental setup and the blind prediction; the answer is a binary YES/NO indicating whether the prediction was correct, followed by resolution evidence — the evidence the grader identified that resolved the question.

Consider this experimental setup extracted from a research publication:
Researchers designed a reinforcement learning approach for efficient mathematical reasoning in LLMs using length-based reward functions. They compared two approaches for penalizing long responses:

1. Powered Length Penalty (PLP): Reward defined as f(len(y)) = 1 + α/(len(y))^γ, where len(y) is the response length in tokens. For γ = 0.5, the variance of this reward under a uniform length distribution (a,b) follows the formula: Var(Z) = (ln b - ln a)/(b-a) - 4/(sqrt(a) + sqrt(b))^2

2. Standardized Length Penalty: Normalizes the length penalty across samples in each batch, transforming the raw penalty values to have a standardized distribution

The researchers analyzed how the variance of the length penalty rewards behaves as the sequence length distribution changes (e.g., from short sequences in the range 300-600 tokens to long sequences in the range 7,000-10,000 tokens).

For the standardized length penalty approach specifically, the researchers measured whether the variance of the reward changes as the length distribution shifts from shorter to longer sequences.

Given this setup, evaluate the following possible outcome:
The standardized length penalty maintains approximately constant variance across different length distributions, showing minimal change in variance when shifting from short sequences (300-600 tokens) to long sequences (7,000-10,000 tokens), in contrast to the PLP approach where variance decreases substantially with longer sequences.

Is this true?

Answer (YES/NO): YES